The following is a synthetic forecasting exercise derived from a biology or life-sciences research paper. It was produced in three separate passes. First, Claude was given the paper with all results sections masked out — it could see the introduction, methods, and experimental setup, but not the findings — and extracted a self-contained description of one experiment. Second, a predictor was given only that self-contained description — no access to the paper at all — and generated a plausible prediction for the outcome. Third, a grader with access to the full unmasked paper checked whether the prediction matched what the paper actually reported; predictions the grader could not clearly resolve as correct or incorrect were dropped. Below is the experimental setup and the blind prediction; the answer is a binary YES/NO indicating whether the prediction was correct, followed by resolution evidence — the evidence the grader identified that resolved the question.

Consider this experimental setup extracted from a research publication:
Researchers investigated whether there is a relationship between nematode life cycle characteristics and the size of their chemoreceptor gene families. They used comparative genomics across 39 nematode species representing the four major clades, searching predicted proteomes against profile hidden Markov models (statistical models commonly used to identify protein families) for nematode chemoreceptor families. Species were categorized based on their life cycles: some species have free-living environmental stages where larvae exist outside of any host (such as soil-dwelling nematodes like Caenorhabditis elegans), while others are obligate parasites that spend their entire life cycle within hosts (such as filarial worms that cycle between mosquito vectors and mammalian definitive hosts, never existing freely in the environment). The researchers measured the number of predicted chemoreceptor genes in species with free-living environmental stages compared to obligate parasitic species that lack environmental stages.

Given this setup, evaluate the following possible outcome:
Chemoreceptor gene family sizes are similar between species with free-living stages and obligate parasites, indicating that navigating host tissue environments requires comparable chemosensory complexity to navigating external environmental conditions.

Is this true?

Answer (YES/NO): NO